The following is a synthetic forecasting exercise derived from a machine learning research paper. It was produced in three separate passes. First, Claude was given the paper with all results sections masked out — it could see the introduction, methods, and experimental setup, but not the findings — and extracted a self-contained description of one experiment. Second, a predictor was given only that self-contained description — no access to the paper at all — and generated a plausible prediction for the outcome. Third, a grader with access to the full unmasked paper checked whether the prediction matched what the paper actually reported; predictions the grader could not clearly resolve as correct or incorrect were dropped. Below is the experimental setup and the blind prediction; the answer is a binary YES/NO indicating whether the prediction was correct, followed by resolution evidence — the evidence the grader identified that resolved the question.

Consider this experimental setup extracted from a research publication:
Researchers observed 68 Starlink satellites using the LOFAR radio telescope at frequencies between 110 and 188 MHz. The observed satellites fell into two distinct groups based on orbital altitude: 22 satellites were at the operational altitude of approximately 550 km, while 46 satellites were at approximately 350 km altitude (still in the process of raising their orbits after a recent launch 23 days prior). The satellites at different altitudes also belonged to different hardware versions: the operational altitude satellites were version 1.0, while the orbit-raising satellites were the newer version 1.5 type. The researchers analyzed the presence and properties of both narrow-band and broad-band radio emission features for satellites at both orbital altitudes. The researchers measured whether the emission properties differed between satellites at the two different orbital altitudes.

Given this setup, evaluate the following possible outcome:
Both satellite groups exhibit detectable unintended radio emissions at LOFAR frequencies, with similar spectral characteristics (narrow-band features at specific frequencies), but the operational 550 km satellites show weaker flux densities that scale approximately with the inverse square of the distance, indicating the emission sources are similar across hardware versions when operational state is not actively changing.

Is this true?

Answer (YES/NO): NO